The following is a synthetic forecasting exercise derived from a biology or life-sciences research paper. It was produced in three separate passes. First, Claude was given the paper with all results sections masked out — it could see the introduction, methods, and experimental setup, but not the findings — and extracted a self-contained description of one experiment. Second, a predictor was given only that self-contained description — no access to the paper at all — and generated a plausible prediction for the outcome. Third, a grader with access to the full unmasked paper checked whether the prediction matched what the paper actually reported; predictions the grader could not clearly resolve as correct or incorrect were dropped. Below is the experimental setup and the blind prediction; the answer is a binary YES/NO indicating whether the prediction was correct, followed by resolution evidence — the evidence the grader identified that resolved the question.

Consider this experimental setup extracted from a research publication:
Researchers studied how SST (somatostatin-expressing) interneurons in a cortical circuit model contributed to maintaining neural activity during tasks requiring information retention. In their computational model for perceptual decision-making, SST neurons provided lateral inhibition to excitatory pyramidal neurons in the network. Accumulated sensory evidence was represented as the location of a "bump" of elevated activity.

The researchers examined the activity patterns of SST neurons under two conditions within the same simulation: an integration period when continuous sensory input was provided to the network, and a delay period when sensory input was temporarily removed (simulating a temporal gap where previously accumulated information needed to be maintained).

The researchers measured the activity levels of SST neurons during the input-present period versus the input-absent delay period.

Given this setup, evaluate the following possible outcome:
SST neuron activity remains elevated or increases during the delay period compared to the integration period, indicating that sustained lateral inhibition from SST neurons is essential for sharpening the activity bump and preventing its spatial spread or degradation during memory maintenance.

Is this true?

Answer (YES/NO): YES